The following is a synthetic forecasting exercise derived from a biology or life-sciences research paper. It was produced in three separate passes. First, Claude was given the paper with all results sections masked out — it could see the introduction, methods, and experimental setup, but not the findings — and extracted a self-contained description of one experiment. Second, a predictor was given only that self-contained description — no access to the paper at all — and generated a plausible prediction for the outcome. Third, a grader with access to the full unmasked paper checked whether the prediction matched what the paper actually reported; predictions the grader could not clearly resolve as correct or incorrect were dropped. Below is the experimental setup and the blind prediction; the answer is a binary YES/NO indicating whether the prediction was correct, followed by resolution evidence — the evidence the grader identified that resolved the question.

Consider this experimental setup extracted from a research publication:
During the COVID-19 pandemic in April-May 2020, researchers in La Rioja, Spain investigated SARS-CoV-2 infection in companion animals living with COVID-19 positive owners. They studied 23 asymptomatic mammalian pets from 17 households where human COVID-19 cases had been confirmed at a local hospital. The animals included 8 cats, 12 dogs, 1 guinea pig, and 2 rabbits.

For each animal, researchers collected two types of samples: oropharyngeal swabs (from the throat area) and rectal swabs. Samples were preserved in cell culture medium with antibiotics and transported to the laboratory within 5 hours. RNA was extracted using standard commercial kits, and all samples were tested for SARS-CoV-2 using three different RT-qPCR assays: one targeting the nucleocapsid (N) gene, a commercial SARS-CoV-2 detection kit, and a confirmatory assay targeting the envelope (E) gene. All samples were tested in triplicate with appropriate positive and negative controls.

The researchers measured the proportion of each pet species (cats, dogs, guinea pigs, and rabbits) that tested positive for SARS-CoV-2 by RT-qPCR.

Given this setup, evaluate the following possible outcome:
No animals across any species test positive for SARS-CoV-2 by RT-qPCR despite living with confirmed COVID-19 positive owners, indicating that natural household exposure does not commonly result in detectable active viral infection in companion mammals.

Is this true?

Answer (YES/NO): NO